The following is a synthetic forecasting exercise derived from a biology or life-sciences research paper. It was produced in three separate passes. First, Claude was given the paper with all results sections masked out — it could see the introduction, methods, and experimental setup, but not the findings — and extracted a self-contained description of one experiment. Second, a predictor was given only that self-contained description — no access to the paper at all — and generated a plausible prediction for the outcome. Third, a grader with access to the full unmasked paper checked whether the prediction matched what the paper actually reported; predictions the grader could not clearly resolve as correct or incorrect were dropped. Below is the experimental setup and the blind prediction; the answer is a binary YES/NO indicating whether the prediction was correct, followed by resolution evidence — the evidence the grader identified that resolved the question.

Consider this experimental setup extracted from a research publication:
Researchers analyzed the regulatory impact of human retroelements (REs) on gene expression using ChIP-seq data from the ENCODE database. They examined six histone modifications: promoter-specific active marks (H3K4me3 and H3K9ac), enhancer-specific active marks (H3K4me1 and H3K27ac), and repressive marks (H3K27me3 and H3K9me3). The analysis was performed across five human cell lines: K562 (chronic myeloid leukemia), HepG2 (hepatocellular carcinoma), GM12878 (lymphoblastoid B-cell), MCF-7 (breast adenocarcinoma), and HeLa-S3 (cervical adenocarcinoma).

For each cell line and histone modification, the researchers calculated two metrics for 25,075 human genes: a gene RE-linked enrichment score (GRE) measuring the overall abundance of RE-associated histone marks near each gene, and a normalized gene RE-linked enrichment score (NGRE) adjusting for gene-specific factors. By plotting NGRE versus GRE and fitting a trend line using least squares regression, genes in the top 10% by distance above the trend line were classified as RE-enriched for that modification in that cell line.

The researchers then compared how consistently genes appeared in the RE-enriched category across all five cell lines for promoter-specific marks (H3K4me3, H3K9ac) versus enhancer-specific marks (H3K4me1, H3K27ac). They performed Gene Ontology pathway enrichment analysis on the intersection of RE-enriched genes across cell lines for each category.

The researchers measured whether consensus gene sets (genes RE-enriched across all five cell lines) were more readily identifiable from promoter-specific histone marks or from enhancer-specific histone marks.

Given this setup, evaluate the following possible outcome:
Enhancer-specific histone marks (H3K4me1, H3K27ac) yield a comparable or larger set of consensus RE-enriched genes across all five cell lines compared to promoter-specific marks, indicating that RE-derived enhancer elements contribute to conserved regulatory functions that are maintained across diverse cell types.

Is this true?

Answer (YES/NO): NO